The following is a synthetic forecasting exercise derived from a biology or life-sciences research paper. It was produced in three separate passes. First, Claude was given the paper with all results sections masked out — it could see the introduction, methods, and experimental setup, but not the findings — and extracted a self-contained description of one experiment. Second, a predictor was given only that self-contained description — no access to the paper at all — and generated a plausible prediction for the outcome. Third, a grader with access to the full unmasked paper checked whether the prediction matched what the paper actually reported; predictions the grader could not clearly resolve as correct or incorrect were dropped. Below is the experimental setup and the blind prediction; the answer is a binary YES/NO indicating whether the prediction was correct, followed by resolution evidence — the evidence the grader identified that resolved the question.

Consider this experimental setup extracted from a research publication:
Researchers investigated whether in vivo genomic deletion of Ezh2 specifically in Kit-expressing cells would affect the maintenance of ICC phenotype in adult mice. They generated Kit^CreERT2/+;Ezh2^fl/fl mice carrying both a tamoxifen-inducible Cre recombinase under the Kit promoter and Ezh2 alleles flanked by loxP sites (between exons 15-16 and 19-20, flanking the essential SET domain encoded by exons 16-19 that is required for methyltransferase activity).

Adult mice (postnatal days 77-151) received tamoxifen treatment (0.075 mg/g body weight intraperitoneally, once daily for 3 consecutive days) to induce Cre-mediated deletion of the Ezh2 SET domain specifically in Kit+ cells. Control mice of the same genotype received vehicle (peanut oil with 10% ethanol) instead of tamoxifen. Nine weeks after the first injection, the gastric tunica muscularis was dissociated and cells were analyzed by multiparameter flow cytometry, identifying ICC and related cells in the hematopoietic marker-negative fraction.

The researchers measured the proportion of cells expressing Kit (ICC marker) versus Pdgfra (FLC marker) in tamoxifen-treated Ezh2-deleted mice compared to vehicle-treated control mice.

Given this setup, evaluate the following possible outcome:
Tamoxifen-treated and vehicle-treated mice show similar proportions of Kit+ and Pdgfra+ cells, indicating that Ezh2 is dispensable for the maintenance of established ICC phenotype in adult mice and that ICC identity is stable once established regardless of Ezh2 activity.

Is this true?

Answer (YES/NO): NO